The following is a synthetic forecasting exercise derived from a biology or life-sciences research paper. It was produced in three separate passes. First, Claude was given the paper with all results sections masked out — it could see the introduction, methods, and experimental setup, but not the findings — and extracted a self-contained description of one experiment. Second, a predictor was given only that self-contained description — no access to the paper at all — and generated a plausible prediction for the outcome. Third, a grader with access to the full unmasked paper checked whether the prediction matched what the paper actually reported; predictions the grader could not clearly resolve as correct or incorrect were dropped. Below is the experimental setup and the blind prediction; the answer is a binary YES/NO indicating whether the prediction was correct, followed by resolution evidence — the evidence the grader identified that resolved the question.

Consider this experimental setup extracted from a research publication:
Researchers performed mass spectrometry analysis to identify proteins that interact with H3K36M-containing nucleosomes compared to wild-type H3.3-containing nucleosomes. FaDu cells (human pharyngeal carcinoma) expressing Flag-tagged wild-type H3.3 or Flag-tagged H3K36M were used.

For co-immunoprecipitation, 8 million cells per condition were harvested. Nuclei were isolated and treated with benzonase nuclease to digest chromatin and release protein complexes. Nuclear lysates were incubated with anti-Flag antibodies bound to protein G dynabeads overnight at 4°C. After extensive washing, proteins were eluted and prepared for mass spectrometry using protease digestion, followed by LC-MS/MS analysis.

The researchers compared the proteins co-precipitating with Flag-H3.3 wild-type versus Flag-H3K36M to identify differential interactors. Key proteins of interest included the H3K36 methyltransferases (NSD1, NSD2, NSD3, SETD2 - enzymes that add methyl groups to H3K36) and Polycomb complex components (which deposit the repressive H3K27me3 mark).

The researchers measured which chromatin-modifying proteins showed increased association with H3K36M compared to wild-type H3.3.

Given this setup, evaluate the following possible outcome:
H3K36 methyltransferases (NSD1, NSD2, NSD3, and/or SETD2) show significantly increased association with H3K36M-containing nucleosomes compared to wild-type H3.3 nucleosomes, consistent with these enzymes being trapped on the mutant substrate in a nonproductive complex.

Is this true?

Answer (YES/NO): YES